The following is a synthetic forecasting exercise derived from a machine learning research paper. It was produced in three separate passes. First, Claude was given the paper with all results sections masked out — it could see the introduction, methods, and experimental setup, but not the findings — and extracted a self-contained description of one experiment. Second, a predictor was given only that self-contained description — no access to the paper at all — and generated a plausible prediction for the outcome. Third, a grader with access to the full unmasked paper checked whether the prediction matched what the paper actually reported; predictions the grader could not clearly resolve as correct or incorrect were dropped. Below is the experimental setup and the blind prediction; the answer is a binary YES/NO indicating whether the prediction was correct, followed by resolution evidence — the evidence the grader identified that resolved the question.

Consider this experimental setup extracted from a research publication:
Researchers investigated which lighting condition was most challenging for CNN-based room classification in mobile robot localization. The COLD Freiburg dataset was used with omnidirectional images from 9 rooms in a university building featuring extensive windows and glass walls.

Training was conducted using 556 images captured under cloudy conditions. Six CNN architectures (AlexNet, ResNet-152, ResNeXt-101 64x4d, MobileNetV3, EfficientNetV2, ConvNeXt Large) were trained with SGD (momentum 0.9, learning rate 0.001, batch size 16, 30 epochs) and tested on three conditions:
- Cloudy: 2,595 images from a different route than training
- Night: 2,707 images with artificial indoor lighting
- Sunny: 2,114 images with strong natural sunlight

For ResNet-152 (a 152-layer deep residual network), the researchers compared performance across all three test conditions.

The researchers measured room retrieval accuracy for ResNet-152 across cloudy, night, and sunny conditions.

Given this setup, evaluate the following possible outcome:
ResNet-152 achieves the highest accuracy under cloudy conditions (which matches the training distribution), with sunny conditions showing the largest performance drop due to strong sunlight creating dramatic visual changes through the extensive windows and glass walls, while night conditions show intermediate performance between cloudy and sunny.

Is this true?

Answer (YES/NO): NO